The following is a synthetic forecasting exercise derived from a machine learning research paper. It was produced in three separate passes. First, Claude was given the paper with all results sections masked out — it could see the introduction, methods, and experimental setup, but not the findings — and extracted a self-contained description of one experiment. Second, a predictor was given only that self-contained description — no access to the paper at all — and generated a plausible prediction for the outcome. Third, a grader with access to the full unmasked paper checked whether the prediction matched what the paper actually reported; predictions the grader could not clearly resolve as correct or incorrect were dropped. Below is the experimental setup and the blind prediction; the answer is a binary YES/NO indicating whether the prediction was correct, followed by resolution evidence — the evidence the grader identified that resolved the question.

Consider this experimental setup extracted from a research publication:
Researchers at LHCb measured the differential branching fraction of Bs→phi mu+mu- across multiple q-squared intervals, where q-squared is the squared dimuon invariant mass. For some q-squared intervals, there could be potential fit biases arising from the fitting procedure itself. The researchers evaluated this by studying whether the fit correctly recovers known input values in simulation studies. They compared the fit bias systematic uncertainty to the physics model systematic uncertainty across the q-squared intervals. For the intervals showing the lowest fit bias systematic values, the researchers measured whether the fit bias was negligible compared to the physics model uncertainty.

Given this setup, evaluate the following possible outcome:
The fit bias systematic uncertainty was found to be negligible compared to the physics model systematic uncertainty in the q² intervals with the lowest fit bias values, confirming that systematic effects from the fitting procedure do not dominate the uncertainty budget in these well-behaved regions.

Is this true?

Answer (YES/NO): YES